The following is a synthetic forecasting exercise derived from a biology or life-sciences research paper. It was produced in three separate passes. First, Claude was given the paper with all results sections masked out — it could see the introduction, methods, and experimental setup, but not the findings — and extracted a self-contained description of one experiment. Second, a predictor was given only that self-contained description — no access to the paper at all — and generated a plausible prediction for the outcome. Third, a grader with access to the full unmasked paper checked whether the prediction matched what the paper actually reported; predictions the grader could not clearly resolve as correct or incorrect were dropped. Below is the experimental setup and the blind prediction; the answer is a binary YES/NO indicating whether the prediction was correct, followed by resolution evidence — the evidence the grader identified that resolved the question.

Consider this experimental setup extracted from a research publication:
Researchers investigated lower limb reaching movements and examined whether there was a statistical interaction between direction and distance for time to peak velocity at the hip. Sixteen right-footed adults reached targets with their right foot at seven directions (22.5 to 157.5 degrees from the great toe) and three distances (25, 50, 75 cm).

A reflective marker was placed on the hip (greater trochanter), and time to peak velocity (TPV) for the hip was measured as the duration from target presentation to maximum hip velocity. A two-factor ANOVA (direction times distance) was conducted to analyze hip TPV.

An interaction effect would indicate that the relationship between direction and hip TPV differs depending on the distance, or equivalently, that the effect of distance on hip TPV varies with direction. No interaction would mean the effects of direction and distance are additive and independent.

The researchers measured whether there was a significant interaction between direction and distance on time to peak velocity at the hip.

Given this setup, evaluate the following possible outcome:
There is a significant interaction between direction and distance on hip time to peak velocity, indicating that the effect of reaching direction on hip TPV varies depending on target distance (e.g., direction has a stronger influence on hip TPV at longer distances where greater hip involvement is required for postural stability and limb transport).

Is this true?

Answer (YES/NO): NO